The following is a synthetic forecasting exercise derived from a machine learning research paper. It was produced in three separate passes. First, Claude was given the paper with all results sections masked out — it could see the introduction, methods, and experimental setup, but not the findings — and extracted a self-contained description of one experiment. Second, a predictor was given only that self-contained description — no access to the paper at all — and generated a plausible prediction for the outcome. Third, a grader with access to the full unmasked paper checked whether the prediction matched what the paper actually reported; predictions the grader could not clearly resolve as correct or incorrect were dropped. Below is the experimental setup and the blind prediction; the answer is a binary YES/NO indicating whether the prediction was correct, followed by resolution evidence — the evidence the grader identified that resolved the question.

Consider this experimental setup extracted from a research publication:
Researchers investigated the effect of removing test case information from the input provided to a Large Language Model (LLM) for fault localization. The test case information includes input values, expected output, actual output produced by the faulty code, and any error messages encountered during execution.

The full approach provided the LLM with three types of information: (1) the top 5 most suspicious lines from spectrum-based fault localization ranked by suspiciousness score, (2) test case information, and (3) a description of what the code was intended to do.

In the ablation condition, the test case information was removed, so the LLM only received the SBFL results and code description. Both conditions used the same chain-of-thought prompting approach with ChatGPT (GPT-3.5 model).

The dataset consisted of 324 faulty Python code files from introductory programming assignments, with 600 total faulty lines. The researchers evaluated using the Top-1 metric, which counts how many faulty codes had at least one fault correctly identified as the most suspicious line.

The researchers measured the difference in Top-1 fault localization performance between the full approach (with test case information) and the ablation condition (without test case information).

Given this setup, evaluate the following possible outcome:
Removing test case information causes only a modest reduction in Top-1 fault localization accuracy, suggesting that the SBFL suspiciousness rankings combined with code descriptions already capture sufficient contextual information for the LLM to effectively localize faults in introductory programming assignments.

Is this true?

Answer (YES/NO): NO